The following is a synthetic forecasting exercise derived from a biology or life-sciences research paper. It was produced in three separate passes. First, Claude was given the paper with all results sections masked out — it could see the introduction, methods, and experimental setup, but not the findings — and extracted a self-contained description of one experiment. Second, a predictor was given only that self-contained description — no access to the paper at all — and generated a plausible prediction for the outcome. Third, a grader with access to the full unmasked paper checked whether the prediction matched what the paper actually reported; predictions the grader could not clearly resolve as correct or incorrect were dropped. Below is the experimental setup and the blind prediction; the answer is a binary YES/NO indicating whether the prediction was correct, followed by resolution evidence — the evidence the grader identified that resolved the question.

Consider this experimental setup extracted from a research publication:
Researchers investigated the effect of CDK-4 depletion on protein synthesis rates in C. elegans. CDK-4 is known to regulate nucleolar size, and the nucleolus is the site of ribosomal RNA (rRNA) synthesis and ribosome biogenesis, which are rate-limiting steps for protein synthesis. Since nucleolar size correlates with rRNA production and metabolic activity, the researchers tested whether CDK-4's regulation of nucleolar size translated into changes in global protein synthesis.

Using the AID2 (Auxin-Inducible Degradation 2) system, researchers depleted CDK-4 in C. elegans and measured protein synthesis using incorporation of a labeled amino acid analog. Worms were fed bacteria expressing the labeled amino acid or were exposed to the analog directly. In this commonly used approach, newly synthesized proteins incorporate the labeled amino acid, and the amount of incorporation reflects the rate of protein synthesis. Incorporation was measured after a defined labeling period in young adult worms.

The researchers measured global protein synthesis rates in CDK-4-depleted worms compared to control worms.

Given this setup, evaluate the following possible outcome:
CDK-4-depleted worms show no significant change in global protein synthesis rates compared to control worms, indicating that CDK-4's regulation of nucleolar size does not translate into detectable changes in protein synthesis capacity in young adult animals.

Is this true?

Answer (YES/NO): NO